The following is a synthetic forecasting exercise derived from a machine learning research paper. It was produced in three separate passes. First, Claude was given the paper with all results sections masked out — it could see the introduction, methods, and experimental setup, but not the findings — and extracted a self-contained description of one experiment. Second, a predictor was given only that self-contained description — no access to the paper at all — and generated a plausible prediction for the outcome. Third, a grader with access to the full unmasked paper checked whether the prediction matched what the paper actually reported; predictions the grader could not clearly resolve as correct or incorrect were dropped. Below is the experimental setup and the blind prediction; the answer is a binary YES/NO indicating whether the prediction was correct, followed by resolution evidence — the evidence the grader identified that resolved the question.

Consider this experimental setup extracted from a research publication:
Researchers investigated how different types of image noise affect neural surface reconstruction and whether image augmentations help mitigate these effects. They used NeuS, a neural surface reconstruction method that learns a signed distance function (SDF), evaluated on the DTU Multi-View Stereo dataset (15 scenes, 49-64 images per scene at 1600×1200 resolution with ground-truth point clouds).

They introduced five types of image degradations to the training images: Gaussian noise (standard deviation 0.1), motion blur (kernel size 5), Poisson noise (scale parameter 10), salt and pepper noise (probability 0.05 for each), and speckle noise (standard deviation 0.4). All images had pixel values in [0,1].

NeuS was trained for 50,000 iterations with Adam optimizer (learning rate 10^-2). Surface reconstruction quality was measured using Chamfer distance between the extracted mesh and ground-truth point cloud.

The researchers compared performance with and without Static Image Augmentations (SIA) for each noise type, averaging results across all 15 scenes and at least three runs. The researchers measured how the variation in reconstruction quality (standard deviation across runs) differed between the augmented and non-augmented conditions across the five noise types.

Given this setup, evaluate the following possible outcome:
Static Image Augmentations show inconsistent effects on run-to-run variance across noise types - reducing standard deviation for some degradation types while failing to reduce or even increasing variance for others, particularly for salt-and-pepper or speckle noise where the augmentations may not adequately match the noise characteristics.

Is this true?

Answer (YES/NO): NO